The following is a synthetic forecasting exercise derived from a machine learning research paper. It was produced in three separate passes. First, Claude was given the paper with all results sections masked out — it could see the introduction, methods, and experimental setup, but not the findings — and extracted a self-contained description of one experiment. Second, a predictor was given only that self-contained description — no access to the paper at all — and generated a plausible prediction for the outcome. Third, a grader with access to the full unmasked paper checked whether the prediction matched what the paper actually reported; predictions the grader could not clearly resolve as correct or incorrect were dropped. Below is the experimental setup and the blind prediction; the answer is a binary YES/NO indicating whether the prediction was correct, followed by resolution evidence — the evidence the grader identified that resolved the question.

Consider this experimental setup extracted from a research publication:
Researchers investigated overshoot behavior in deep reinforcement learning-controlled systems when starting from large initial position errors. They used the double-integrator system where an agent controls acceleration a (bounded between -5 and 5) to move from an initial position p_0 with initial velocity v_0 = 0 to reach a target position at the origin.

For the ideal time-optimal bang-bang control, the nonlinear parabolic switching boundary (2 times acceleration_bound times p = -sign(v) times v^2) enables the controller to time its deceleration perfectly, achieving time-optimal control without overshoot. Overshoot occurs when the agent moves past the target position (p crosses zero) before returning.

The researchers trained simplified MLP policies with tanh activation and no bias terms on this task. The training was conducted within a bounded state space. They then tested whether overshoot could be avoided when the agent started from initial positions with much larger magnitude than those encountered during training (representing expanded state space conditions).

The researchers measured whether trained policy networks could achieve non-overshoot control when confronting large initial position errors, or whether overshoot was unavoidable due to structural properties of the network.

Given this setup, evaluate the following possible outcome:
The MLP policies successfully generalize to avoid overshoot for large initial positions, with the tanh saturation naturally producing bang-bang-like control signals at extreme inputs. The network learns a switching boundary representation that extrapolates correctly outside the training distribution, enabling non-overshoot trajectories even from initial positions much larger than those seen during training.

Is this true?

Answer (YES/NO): NO